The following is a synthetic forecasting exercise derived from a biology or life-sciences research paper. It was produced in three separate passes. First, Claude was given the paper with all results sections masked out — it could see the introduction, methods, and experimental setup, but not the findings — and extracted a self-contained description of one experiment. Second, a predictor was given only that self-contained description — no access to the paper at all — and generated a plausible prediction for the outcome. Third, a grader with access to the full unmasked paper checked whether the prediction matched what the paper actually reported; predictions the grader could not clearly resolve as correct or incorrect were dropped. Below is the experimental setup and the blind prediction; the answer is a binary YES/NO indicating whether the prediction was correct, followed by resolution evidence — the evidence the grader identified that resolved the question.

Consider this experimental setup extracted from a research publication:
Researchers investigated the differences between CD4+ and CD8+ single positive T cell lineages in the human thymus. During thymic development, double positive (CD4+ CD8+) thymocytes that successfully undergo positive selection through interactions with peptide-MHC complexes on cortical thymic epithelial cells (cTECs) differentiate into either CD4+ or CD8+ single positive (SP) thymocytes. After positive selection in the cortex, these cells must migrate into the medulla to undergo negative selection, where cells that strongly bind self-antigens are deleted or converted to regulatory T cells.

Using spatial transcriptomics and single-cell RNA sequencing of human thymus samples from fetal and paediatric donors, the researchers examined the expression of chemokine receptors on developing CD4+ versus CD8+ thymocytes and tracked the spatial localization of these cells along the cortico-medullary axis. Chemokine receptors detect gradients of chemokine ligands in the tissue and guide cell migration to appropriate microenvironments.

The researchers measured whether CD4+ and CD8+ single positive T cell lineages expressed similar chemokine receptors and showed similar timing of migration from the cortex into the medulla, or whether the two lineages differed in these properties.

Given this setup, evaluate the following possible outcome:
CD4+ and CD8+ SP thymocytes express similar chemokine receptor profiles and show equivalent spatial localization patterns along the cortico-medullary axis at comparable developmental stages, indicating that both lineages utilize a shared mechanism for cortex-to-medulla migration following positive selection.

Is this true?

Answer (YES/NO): NO